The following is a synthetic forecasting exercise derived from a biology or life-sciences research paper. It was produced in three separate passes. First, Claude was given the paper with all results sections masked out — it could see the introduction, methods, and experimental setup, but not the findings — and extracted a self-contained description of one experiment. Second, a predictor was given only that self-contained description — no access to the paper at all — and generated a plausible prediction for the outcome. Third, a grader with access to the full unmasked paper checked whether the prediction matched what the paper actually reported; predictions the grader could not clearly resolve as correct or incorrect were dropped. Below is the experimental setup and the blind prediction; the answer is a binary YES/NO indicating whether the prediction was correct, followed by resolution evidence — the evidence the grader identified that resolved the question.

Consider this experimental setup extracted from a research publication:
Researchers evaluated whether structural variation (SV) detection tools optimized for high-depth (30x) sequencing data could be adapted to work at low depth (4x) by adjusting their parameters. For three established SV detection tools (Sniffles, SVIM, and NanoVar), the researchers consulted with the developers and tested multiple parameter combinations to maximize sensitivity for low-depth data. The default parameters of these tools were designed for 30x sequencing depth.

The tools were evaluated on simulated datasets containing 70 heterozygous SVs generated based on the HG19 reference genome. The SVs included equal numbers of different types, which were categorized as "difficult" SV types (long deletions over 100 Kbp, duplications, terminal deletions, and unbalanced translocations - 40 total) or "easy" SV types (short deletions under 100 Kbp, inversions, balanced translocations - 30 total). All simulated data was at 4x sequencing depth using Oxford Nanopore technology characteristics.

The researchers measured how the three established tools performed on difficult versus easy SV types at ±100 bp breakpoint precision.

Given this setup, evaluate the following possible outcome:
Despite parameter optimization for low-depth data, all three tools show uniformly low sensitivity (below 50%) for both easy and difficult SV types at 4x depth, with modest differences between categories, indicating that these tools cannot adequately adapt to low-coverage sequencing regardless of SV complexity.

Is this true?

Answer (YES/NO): NO